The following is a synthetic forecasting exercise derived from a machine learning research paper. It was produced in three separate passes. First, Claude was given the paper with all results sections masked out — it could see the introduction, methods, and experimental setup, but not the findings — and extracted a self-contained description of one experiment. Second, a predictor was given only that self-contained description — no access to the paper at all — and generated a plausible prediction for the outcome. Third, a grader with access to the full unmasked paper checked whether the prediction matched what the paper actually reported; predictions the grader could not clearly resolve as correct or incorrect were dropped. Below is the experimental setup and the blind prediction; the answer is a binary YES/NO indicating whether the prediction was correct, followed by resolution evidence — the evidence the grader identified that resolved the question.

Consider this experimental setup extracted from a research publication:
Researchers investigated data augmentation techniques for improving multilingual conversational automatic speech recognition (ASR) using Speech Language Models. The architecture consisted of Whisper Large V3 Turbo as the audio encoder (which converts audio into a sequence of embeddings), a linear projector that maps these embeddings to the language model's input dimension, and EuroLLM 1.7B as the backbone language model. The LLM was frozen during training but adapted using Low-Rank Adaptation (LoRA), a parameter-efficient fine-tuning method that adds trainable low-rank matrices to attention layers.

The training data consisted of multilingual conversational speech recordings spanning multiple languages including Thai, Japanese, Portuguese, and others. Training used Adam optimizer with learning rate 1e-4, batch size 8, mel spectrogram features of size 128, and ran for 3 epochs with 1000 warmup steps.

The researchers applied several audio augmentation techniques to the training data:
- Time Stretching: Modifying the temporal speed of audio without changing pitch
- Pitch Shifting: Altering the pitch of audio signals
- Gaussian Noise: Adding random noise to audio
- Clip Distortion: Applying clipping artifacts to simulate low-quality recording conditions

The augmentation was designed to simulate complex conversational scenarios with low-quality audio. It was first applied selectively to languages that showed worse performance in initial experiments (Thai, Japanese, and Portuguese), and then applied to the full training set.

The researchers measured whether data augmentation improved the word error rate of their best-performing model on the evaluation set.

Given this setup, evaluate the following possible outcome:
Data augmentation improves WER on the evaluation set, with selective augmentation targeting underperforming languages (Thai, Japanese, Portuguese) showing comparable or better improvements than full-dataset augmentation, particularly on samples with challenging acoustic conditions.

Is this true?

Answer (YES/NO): NO